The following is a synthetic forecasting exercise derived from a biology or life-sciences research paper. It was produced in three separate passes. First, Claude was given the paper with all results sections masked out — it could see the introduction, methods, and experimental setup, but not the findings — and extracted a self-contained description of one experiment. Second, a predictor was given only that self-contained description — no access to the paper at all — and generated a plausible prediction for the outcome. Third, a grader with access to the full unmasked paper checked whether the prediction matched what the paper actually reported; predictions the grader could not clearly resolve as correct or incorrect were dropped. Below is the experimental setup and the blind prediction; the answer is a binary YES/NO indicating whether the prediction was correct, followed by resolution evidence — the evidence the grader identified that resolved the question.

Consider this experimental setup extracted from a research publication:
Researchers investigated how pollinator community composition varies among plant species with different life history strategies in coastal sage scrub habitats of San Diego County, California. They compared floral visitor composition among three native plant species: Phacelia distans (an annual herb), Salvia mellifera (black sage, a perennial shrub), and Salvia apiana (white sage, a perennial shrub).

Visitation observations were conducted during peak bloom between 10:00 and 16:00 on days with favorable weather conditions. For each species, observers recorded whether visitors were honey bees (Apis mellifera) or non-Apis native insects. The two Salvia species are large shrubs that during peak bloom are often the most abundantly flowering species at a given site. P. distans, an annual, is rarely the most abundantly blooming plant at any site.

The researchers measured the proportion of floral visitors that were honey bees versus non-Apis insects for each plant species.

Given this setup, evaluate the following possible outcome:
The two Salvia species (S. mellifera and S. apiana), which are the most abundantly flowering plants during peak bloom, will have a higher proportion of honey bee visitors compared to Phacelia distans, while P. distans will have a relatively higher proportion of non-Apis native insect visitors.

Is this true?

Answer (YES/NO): YES